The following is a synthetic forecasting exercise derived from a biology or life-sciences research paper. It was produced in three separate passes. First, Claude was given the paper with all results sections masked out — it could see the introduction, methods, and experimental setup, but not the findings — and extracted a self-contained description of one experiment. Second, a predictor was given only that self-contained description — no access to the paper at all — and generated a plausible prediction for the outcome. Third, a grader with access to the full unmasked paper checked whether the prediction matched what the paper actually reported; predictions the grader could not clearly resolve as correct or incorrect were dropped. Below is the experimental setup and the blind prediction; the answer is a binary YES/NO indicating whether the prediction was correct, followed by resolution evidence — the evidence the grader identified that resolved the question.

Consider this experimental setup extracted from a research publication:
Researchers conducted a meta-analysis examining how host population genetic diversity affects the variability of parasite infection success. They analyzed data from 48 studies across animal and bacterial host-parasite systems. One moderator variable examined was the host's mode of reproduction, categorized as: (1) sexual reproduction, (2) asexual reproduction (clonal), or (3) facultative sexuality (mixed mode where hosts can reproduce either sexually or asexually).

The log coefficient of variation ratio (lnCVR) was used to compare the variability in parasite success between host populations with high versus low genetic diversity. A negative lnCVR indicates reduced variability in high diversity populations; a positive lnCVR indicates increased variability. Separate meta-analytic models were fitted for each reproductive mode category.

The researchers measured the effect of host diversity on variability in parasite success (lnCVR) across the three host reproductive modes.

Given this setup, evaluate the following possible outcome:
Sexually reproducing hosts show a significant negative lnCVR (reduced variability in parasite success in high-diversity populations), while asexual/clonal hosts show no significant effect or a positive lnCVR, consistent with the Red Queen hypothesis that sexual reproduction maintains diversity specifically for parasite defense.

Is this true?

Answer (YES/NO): NO